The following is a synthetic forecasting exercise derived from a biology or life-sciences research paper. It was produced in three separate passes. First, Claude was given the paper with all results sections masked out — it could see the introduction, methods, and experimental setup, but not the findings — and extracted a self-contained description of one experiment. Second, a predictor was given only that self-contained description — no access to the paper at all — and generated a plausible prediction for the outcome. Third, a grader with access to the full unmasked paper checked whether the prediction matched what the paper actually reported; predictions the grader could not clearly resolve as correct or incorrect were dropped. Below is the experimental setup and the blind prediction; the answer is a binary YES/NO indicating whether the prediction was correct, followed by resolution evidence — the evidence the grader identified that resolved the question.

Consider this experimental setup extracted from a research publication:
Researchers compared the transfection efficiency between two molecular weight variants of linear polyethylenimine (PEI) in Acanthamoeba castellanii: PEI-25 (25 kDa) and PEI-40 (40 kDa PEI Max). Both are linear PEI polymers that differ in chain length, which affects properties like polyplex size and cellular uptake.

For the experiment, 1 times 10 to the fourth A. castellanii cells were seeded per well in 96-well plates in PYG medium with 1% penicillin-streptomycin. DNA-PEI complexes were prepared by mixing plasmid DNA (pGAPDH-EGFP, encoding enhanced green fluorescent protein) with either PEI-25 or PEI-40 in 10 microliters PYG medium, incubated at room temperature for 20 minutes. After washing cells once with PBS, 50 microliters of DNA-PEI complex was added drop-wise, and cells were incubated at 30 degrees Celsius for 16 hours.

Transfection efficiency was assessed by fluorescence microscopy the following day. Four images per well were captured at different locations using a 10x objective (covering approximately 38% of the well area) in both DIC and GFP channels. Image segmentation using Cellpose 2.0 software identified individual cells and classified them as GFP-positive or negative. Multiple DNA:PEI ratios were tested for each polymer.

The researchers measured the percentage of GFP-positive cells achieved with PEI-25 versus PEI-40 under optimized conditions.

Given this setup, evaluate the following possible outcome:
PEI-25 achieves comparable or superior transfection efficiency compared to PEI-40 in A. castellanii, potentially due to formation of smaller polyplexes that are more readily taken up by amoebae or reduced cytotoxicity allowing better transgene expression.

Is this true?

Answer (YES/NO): YES